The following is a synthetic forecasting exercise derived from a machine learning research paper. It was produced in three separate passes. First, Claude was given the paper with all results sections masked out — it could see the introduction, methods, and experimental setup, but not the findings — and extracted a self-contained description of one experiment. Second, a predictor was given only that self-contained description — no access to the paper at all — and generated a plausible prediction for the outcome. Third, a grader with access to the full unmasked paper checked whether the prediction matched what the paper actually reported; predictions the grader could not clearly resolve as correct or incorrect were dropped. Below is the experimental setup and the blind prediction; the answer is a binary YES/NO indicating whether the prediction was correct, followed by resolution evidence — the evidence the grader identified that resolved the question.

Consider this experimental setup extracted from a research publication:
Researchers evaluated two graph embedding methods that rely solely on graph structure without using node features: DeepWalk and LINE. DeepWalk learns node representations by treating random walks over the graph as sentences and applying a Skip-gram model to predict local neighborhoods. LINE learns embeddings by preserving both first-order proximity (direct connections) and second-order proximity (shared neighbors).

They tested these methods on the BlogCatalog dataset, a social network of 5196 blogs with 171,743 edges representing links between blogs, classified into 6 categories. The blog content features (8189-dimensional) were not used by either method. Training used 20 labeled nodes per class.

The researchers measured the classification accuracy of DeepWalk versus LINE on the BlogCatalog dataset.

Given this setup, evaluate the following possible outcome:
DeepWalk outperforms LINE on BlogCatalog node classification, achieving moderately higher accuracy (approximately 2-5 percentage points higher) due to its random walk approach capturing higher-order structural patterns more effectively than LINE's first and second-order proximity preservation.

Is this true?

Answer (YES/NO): NO